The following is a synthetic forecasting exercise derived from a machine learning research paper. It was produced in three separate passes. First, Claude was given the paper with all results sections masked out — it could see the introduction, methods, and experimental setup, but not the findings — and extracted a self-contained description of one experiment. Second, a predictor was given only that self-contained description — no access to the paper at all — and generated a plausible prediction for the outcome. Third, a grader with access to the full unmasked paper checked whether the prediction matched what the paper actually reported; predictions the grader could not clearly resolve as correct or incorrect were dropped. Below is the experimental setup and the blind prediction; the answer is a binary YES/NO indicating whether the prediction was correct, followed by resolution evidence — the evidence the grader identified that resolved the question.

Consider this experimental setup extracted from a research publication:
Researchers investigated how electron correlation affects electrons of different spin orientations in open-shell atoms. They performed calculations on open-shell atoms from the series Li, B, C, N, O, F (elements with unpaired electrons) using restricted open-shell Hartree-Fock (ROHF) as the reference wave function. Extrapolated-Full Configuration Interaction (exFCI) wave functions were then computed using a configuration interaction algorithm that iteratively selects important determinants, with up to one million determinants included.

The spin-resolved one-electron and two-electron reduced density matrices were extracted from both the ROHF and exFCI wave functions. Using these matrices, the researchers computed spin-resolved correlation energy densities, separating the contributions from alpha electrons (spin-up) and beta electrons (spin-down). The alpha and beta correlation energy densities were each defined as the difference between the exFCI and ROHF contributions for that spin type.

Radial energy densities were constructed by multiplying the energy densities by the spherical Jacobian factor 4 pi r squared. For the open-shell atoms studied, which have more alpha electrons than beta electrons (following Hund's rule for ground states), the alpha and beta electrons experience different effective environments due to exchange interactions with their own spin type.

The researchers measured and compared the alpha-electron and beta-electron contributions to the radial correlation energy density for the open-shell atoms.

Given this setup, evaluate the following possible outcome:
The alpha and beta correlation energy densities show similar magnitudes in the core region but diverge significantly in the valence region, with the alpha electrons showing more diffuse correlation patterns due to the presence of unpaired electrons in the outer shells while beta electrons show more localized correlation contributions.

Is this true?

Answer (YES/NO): NO